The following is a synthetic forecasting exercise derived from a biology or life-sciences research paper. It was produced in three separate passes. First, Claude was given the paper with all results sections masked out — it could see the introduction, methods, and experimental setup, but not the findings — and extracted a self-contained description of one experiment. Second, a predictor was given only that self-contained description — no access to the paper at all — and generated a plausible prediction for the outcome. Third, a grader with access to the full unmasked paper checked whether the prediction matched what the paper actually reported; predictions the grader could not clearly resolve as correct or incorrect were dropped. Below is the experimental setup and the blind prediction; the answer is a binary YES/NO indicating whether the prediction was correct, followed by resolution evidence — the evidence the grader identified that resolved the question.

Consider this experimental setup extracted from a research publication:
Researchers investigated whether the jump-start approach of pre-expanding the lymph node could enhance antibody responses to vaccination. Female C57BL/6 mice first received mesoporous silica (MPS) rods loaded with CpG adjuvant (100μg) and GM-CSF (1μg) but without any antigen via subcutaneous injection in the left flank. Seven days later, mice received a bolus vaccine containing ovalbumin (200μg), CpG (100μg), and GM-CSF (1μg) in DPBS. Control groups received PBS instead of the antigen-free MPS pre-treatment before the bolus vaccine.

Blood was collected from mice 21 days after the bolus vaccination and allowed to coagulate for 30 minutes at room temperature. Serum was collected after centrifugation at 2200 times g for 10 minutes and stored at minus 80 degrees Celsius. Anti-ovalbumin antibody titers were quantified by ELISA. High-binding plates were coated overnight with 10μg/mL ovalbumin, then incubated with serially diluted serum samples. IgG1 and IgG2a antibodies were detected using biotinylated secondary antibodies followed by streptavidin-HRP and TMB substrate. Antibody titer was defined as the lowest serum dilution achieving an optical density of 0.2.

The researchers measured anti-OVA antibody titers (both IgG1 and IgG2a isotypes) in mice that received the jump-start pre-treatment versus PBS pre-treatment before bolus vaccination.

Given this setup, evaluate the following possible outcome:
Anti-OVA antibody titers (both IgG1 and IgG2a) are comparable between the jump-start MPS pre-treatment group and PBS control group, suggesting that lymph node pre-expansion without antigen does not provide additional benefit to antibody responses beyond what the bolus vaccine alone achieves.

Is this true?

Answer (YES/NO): NO